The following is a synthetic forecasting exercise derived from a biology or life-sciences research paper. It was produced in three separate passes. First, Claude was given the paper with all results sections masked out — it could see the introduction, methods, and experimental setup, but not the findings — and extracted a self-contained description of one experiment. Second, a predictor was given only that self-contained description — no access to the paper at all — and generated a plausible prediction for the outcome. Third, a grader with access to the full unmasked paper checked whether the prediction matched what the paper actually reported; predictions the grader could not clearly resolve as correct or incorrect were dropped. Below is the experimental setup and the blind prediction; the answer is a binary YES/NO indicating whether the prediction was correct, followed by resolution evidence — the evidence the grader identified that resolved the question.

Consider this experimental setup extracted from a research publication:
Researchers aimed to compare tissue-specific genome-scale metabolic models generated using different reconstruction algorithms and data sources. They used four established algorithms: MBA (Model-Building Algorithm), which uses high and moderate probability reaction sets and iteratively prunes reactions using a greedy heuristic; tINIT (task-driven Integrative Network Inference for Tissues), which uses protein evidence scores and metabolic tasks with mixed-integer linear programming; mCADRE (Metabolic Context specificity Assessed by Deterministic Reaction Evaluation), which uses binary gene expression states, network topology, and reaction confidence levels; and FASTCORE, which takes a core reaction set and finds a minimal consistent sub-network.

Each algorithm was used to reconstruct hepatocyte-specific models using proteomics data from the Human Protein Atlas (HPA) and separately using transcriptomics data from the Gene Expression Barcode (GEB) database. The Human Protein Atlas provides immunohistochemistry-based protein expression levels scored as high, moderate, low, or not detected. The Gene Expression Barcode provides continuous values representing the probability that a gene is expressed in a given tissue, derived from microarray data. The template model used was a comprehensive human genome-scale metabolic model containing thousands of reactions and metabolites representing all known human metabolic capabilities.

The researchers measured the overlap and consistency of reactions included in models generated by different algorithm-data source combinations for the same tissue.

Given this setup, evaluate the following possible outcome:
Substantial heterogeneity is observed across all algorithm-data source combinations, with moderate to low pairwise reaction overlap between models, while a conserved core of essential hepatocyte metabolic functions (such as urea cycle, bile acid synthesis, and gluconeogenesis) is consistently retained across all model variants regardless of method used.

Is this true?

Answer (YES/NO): NO